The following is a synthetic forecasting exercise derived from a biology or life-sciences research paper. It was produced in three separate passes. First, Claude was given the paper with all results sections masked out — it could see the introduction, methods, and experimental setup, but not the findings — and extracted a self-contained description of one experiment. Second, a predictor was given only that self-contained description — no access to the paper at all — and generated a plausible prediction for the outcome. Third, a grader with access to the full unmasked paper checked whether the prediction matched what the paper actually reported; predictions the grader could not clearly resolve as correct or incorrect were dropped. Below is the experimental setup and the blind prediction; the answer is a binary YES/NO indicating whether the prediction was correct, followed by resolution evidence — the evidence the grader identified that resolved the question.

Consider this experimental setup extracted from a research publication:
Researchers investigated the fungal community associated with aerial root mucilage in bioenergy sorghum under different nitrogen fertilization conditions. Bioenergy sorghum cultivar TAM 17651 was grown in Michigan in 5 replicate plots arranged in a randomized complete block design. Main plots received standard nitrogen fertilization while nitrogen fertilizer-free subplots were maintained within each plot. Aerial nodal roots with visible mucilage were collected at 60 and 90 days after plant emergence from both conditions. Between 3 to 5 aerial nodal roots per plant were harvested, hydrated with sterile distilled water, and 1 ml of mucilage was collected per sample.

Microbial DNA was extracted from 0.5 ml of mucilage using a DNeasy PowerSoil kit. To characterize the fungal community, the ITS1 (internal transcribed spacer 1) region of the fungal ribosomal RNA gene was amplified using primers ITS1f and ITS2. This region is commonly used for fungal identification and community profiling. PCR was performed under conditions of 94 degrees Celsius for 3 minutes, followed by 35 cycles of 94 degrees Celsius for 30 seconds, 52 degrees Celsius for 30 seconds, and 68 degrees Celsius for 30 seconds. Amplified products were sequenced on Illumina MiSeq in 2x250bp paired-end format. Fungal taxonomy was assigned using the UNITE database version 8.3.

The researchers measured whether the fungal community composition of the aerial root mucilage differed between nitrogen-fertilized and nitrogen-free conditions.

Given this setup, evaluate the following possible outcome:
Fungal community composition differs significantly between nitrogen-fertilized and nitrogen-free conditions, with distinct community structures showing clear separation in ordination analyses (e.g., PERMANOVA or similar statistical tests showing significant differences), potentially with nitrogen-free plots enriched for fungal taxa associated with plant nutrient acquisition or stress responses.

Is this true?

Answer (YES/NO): NO